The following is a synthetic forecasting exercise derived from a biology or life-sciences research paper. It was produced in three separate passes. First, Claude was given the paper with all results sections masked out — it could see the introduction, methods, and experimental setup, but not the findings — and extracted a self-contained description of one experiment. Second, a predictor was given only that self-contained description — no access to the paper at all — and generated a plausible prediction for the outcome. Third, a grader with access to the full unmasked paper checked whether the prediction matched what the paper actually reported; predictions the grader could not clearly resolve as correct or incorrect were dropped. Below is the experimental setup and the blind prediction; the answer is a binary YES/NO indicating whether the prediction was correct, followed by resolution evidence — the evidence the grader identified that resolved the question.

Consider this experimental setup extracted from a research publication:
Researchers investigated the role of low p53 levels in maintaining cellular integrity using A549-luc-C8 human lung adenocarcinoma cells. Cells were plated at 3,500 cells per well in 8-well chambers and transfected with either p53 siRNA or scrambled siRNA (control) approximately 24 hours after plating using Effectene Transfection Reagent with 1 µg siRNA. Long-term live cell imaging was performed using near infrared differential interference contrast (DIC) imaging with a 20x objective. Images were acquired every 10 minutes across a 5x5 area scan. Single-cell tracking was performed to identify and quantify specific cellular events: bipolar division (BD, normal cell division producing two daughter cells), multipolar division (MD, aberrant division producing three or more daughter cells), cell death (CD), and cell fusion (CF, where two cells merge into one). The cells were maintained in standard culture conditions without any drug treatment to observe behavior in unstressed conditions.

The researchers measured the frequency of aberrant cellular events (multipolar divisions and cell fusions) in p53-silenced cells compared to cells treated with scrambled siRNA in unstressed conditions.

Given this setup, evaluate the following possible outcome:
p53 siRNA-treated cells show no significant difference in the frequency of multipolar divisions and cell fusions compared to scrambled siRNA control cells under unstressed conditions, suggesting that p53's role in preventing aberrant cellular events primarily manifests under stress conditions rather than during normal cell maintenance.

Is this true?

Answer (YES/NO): NO